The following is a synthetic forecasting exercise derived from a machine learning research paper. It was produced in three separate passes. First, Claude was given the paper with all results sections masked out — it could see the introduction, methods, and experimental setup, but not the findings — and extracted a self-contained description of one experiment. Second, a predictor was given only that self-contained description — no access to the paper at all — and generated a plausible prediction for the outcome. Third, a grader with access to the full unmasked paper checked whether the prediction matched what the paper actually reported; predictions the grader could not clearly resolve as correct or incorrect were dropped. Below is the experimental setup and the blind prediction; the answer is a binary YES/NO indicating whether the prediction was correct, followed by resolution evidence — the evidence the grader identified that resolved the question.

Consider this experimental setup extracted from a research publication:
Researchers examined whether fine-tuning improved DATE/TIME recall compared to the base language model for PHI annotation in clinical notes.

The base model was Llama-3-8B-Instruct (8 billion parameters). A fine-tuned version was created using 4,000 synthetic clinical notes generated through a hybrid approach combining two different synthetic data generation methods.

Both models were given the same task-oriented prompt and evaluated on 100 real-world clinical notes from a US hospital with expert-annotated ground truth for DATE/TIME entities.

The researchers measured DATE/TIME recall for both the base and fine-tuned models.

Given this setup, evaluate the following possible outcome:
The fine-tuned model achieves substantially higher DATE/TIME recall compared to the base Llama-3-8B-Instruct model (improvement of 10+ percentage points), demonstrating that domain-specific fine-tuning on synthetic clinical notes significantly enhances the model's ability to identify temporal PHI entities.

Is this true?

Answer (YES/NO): NO